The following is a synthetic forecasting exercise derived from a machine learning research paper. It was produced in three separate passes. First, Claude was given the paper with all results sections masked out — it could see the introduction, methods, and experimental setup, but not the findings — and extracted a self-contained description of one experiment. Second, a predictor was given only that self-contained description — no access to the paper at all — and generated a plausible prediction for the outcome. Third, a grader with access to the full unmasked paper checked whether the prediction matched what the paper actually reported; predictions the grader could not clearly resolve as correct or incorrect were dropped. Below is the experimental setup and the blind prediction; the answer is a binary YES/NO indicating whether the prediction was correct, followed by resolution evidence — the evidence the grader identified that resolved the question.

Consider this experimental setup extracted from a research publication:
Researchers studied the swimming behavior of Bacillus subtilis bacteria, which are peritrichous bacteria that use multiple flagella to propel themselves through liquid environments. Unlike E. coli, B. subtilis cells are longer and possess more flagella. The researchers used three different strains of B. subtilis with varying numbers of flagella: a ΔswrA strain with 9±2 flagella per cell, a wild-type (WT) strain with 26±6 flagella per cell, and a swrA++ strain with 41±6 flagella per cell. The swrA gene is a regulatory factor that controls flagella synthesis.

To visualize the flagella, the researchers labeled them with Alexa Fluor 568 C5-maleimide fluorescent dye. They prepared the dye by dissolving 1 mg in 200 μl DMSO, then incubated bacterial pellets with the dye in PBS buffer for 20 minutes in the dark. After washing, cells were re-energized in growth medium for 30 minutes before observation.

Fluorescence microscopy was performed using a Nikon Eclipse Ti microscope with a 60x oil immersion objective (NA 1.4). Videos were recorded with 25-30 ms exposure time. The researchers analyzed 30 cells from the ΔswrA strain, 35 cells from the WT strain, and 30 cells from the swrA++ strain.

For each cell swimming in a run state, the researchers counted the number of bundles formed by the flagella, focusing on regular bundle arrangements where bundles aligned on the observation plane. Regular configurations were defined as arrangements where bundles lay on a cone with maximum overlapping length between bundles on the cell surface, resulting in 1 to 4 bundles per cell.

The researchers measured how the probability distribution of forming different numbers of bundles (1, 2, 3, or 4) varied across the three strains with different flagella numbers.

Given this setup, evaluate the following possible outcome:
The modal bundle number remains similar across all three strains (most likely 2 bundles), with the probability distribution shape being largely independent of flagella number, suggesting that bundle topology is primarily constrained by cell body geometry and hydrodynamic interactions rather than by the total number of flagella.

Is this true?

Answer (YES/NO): NO